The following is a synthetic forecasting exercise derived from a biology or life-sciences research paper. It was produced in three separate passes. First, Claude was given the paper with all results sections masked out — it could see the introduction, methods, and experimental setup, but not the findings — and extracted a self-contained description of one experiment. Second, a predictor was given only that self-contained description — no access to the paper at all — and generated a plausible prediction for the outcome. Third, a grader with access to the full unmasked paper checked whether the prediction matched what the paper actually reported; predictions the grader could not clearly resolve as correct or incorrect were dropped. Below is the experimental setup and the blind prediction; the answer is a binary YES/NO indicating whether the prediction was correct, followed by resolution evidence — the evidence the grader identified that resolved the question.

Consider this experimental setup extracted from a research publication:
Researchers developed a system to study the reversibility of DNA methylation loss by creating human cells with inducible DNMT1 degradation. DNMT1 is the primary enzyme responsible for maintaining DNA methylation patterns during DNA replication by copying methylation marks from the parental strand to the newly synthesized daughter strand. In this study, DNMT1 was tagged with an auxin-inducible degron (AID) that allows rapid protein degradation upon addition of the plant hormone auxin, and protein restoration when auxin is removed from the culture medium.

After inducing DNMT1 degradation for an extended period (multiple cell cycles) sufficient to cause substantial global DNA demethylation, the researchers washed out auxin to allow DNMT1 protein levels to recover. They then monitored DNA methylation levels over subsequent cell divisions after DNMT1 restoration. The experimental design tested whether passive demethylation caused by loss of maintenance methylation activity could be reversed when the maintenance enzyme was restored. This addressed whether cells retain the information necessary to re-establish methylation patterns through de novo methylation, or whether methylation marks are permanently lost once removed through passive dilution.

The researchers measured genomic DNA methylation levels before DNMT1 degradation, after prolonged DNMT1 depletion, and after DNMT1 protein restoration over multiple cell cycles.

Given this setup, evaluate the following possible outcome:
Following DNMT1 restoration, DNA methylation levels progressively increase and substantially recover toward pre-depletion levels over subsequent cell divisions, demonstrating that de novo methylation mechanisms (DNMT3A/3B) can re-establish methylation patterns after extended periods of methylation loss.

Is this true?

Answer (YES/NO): NO